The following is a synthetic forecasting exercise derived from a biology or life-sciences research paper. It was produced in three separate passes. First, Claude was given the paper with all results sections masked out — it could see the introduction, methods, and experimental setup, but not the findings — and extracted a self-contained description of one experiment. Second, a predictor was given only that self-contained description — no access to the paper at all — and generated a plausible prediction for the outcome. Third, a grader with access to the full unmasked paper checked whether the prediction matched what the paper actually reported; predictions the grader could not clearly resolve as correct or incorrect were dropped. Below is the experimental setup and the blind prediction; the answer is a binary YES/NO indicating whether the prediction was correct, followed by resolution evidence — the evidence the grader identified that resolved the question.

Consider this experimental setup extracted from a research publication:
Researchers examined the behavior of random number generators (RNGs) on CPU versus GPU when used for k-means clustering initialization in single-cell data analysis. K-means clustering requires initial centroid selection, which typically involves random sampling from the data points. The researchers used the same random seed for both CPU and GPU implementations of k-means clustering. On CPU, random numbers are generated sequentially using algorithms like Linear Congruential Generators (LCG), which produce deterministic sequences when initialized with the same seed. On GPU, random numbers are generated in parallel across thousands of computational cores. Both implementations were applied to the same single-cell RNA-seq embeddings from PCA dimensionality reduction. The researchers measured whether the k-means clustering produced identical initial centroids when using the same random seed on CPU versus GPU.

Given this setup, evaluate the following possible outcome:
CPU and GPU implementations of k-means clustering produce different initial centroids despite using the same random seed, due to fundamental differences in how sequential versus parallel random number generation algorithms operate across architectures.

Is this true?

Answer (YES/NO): YES